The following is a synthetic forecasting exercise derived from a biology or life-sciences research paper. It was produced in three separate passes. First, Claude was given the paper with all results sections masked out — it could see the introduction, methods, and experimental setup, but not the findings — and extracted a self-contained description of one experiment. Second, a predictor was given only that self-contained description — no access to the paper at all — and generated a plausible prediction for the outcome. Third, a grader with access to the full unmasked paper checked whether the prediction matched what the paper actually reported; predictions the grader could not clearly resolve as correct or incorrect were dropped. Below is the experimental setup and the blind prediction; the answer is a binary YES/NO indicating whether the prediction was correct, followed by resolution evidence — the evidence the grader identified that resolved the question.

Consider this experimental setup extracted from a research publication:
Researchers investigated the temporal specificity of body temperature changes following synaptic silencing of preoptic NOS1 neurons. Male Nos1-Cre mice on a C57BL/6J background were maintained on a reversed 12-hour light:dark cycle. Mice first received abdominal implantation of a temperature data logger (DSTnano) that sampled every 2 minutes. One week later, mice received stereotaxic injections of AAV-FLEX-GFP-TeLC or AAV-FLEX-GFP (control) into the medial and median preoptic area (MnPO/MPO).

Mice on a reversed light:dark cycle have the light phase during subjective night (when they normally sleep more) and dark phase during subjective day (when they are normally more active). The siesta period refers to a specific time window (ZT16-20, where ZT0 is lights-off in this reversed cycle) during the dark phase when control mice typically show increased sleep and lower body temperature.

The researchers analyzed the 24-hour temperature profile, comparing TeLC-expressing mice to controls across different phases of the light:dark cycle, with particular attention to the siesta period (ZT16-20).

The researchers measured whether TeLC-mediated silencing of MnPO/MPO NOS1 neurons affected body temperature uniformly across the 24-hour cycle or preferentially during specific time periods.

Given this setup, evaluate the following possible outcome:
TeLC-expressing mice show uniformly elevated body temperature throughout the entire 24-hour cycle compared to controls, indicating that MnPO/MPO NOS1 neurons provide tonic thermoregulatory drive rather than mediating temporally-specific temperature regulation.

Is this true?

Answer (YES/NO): NO